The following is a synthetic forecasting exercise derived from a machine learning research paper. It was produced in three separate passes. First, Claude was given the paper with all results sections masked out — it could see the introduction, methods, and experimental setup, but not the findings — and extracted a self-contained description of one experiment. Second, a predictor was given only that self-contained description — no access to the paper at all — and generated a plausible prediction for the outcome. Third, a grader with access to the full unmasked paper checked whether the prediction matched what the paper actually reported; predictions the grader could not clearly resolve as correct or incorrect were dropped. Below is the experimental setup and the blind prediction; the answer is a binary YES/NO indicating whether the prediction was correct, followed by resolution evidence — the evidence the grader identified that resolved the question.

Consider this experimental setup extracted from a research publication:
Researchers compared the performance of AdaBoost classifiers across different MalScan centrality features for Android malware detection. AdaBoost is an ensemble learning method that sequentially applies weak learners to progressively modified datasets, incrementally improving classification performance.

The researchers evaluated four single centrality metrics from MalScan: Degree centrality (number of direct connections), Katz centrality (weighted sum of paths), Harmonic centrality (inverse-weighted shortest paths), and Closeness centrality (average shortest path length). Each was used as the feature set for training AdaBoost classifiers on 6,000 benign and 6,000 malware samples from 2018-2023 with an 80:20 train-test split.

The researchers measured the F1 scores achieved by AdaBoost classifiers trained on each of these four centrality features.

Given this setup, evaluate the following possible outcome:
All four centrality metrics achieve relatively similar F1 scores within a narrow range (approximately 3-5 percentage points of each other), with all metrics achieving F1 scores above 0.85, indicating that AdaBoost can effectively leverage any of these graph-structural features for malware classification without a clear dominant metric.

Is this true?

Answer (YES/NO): YES